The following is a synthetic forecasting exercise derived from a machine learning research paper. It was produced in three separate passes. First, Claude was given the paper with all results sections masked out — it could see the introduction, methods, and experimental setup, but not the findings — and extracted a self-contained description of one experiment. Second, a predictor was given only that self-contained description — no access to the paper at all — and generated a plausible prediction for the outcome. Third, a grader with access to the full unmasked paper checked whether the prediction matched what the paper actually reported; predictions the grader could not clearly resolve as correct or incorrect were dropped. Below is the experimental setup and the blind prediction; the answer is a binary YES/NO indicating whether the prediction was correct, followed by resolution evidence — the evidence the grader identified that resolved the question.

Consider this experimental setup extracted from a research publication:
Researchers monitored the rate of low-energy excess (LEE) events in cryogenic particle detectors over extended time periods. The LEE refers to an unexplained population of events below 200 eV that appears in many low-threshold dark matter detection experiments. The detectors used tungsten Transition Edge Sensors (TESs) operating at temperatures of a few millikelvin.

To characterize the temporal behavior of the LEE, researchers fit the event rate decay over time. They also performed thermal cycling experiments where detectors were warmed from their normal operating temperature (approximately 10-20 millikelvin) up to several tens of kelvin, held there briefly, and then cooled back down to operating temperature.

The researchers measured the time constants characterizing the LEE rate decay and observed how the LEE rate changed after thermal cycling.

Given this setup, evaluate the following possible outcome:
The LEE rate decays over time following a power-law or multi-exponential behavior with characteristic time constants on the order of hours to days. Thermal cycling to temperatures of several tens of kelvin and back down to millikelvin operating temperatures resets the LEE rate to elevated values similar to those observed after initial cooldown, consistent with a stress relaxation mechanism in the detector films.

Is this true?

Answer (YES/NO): NO